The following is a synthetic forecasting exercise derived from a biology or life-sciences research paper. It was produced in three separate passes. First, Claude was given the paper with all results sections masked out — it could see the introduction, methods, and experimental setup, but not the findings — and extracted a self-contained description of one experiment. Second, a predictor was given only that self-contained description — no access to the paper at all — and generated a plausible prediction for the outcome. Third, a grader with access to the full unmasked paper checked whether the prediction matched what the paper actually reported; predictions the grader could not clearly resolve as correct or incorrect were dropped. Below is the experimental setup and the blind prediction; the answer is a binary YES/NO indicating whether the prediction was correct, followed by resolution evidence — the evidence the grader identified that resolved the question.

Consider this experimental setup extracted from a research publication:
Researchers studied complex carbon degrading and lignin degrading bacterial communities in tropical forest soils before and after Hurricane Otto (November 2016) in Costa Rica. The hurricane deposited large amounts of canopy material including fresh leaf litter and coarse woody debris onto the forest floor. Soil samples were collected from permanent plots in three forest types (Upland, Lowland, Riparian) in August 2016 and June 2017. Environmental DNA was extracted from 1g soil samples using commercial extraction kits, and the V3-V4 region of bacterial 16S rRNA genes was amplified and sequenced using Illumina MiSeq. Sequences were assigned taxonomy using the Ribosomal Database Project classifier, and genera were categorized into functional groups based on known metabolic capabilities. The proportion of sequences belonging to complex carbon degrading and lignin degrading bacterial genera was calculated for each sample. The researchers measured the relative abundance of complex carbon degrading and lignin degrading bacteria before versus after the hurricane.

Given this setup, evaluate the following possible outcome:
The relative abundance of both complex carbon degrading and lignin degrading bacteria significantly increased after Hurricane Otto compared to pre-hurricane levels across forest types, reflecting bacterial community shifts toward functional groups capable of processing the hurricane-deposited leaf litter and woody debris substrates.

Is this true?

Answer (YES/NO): YES